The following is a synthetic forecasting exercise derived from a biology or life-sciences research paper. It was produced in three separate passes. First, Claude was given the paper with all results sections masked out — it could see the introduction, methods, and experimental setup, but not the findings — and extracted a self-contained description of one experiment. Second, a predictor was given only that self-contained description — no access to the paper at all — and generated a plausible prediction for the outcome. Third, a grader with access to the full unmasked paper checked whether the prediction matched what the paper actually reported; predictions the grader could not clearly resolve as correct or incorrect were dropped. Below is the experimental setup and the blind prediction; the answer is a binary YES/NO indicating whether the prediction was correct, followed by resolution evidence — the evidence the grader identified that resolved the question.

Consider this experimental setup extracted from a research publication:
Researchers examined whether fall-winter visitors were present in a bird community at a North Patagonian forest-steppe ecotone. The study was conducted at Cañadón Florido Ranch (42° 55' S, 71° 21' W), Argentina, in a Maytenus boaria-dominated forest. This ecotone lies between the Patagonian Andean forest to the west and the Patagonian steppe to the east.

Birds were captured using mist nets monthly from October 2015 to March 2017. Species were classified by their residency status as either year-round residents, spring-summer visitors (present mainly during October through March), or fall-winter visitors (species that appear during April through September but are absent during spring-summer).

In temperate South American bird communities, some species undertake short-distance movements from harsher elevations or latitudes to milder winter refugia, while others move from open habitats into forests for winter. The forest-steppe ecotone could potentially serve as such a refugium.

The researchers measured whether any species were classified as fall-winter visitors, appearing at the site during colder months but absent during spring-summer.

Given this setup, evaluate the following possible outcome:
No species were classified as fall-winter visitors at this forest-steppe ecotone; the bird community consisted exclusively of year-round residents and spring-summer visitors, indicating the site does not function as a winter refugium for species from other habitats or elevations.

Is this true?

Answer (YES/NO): NO